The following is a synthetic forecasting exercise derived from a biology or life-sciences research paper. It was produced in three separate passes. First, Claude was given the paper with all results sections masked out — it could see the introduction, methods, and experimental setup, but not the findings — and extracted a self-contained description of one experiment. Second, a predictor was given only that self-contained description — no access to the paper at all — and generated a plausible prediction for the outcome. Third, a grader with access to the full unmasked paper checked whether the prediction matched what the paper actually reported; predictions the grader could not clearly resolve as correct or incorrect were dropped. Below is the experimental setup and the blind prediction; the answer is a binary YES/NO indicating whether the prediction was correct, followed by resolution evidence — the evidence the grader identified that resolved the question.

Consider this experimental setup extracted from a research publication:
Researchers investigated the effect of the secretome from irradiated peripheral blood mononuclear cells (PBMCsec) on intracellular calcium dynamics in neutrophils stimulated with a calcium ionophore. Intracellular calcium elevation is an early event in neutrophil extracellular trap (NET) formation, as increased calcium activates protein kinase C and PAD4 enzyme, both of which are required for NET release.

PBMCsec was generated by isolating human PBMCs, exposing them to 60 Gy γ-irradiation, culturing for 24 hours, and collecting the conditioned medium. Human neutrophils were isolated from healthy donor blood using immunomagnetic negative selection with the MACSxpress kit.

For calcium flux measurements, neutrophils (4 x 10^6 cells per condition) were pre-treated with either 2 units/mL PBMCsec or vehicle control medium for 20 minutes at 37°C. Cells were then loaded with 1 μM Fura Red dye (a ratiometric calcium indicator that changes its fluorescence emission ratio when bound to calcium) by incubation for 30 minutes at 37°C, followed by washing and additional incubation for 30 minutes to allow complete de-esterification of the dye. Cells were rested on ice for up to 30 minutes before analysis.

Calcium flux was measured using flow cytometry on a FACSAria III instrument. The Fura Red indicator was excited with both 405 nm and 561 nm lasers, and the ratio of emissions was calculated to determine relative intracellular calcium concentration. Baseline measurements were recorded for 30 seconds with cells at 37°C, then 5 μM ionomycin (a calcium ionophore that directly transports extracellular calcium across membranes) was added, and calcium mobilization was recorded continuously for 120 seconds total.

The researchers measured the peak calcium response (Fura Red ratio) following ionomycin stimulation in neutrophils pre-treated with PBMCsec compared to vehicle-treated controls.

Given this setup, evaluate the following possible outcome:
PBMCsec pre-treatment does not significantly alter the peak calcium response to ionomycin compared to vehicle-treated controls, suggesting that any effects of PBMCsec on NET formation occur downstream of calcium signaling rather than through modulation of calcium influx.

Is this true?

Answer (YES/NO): YES